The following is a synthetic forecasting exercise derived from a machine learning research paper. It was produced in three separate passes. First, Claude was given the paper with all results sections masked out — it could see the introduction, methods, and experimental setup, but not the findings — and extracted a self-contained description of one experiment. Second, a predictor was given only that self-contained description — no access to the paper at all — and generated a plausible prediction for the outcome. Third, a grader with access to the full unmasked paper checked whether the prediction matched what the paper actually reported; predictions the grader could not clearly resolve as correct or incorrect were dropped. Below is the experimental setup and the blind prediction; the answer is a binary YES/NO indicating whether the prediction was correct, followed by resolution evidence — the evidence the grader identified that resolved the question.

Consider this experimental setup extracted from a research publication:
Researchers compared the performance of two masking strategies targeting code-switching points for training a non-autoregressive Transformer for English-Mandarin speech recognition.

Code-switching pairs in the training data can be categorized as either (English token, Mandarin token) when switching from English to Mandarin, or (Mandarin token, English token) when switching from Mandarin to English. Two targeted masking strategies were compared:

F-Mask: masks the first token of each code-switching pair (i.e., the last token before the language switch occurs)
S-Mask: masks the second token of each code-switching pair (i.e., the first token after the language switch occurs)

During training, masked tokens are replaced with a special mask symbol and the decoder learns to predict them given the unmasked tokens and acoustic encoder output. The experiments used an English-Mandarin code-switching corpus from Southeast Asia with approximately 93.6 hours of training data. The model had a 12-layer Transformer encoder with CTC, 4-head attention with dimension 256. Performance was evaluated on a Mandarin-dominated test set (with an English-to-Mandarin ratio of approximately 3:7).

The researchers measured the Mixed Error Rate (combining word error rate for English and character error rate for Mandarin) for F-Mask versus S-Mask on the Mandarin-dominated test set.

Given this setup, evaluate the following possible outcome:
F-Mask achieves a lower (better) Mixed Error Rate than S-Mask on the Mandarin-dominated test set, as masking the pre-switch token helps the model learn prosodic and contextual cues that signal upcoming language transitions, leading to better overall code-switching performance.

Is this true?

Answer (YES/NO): YES